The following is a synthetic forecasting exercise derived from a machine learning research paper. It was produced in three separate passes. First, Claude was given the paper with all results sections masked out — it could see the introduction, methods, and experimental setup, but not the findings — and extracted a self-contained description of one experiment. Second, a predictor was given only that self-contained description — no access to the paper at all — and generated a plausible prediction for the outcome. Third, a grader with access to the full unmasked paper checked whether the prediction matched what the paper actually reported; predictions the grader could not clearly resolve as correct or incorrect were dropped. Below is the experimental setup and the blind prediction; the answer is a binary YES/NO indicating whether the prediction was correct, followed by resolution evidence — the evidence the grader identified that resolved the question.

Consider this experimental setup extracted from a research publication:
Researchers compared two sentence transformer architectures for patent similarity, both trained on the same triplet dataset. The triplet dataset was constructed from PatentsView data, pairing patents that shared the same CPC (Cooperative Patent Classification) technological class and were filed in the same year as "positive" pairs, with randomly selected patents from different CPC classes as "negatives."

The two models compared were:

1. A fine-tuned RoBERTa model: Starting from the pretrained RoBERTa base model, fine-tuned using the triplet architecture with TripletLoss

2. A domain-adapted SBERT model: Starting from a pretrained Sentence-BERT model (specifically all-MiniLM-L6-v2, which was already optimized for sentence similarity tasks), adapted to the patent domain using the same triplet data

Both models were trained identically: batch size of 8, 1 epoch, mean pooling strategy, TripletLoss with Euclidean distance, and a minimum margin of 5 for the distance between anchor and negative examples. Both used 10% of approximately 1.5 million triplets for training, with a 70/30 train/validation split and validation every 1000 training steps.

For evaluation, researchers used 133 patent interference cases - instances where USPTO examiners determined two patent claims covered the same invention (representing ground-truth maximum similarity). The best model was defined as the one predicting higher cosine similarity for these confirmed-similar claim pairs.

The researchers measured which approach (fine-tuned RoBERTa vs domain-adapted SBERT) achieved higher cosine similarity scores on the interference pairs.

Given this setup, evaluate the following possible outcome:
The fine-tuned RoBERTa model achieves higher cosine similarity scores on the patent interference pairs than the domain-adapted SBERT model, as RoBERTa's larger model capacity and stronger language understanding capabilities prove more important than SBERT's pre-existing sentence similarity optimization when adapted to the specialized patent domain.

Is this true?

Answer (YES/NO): NO